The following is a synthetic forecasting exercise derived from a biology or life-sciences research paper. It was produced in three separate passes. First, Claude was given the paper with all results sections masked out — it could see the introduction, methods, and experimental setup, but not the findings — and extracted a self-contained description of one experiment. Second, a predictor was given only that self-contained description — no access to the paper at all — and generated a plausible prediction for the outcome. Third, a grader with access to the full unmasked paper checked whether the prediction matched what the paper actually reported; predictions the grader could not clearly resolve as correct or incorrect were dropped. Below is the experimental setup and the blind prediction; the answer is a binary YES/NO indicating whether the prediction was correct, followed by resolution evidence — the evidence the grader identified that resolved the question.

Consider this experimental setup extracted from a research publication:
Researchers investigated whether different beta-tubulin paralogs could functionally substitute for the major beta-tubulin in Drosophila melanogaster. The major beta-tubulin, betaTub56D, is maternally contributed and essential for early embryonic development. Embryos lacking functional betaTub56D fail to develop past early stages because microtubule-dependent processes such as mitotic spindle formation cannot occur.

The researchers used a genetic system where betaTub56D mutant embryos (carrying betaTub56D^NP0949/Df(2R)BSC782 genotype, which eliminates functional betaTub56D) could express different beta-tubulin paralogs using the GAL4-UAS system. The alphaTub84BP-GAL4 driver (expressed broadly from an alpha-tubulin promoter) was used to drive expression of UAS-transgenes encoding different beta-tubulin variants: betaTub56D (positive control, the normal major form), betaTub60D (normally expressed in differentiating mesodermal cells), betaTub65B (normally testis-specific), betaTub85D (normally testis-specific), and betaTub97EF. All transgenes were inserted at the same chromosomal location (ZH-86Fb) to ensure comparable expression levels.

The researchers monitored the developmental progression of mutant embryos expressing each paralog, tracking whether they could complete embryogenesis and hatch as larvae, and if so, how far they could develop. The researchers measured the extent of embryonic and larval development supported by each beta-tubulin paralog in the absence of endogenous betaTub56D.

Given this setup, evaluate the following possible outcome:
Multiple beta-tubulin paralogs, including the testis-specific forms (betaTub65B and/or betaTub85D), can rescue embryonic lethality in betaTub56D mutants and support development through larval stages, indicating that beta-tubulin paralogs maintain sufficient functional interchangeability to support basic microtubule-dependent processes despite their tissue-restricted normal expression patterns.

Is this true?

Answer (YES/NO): NO